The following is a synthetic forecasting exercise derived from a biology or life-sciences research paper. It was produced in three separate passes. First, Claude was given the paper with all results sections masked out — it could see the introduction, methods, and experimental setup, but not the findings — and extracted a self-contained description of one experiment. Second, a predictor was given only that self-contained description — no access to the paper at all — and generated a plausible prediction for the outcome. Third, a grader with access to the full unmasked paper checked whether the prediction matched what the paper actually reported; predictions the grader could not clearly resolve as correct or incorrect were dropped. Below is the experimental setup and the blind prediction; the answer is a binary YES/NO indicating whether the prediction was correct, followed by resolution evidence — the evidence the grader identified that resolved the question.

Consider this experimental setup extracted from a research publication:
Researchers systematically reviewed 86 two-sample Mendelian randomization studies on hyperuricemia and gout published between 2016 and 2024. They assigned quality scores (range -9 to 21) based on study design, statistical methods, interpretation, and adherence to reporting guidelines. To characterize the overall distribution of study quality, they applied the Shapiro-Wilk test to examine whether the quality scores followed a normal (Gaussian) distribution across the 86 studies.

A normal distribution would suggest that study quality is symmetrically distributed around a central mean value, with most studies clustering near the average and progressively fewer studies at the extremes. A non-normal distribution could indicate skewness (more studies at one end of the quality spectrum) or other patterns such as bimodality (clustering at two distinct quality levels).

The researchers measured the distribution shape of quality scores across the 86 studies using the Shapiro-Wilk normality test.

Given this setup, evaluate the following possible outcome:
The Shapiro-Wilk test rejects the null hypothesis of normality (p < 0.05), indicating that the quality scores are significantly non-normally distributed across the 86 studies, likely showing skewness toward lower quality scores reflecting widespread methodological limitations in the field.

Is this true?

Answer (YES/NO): NO